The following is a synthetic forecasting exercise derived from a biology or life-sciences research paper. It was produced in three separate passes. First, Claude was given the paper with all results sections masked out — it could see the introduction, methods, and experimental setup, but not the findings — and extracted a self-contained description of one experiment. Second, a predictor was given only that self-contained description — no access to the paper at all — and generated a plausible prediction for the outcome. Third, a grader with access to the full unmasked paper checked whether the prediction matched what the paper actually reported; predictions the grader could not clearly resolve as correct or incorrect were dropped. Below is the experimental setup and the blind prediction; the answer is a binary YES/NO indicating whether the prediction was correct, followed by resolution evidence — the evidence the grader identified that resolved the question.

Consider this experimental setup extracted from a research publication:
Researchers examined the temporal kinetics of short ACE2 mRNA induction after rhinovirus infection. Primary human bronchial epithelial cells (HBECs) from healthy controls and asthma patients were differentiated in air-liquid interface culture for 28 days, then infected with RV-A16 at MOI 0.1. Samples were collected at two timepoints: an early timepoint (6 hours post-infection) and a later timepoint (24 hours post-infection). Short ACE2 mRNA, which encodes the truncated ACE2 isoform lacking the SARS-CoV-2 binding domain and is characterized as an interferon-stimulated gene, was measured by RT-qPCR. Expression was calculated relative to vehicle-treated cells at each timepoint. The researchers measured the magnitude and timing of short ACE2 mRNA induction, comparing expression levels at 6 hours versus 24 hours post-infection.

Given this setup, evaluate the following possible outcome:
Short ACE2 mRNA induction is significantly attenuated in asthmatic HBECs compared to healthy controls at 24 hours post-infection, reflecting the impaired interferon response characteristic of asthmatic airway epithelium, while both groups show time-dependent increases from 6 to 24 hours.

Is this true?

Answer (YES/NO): NO